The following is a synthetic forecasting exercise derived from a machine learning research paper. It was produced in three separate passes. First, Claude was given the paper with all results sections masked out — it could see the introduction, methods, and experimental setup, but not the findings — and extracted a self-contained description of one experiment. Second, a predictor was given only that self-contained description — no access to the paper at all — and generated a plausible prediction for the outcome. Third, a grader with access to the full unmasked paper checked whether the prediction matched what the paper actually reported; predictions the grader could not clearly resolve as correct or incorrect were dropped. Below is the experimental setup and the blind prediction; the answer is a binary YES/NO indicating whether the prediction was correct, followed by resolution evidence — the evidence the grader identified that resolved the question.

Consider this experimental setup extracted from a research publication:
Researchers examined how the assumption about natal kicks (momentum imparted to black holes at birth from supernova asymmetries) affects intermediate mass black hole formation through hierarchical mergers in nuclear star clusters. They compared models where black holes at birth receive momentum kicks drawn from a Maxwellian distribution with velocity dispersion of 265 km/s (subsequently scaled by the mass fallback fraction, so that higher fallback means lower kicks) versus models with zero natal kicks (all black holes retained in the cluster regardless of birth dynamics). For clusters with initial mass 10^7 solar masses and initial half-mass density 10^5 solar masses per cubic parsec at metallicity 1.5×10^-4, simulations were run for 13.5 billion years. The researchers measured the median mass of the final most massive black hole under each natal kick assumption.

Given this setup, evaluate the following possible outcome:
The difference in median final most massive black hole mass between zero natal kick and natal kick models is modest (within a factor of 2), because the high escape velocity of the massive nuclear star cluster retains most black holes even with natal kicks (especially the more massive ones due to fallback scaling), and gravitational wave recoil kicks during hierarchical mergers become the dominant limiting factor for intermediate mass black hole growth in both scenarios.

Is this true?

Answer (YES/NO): NO